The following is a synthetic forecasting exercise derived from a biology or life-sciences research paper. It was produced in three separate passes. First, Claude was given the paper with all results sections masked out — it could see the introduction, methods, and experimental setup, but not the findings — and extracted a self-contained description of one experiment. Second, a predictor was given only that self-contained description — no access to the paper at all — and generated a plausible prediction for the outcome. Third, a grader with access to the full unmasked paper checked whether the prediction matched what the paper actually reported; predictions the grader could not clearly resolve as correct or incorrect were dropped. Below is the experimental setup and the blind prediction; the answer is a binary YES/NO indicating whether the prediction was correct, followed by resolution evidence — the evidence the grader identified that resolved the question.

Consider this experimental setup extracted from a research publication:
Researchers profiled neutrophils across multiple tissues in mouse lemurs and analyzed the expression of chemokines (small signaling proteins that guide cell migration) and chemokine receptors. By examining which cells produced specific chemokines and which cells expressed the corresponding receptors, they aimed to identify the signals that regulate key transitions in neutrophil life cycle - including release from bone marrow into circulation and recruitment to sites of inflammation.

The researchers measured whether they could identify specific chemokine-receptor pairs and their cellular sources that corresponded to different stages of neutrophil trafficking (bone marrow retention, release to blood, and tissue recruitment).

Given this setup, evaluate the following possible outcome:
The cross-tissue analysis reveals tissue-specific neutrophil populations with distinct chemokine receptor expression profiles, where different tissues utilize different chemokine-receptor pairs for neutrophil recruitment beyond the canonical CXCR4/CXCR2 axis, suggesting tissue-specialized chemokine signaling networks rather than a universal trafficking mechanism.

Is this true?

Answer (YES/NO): NO